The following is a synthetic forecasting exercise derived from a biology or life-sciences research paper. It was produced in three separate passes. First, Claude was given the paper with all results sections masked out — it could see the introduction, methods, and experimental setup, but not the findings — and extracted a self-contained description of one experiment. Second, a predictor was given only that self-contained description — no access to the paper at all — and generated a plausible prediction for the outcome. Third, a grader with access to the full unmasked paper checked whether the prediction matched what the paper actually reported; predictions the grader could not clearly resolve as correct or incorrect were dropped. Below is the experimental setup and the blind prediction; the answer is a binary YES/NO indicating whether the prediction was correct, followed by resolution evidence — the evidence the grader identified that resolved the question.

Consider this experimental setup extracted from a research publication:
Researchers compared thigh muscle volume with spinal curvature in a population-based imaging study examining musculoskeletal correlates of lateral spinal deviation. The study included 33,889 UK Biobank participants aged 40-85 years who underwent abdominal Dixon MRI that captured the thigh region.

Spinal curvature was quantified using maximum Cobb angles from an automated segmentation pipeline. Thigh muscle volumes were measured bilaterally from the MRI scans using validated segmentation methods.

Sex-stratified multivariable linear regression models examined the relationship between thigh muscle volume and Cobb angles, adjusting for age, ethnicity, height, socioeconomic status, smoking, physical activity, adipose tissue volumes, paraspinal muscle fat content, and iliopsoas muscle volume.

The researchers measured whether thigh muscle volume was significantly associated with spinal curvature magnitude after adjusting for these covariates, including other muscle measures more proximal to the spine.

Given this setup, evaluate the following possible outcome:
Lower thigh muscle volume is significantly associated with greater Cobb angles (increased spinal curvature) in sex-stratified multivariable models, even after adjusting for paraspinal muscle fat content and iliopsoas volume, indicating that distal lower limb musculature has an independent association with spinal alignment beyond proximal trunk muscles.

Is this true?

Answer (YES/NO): NO